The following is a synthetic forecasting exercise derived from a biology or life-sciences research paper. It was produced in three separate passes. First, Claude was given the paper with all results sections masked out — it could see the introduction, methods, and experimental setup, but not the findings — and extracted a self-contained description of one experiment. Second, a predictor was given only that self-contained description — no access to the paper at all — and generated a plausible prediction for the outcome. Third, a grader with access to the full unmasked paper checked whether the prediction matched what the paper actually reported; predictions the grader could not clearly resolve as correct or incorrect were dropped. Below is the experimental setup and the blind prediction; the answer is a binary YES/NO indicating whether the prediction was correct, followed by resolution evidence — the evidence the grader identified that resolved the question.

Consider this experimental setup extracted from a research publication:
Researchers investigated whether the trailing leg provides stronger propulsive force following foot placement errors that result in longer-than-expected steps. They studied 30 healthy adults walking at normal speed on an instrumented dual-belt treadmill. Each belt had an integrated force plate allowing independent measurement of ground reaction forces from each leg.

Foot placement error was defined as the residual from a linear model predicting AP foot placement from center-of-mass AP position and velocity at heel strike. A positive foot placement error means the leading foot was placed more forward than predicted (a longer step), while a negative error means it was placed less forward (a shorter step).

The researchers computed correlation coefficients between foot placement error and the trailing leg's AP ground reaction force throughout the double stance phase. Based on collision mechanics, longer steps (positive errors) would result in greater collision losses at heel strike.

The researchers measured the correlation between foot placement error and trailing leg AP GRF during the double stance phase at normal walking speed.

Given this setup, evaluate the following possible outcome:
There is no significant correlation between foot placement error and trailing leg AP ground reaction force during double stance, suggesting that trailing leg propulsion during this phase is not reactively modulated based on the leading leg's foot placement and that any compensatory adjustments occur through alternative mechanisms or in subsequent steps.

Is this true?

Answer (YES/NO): NO